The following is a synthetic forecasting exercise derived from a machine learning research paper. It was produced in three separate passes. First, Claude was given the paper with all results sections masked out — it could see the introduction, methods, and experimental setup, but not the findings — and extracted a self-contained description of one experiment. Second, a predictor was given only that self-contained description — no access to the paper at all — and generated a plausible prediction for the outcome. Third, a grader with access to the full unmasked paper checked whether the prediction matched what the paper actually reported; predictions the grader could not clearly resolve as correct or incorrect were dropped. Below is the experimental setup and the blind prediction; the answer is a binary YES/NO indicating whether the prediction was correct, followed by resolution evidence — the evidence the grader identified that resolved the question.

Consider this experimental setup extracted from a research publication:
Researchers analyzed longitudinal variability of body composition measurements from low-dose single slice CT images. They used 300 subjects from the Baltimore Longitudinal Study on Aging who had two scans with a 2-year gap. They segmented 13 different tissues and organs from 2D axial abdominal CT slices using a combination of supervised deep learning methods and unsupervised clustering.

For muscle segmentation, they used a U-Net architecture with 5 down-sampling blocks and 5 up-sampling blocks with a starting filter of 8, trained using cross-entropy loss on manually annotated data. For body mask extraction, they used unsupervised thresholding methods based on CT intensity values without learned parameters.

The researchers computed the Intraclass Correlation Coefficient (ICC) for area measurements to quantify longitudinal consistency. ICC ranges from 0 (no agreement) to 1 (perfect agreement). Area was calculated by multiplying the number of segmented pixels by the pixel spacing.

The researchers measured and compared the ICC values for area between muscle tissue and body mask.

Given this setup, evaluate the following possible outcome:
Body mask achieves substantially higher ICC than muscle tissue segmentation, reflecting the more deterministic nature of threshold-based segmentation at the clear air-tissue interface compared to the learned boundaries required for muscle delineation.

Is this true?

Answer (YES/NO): NO